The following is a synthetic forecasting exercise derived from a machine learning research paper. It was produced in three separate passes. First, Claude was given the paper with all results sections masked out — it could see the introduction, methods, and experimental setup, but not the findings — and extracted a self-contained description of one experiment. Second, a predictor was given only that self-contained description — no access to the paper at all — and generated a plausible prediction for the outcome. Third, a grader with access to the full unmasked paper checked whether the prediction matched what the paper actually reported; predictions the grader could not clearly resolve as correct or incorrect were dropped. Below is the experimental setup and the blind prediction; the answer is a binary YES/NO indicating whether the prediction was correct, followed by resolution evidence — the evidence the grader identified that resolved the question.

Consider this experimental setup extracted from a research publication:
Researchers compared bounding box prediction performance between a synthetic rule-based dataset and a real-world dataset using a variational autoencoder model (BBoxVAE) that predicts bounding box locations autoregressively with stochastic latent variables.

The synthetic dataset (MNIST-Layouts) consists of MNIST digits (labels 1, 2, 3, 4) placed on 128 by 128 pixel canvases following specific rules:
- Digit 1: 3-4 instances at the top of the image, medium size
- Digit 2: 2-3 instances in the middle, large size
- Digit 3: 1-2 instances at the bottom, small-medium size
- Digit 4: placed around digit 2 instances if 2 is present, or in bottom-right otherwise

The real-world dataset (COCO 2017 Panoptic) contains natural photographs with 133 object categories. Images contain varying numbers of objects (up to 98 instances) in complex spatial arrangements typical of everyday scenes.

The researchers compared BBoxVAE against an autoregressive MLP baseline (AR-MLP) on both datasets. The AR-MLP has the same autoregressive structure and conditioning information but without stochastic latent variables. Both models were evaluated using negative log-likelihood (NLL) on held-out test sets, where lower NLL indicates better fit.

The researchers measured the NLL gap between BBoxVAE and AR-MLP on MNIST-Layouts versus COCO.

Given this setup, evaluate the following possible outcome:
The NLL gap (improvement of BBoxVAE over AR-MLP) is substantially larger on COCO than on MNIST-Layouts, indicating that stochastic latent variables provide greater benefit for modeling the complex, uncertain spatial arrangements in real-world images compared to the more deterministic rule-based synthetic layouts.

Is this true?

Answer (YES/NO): YES